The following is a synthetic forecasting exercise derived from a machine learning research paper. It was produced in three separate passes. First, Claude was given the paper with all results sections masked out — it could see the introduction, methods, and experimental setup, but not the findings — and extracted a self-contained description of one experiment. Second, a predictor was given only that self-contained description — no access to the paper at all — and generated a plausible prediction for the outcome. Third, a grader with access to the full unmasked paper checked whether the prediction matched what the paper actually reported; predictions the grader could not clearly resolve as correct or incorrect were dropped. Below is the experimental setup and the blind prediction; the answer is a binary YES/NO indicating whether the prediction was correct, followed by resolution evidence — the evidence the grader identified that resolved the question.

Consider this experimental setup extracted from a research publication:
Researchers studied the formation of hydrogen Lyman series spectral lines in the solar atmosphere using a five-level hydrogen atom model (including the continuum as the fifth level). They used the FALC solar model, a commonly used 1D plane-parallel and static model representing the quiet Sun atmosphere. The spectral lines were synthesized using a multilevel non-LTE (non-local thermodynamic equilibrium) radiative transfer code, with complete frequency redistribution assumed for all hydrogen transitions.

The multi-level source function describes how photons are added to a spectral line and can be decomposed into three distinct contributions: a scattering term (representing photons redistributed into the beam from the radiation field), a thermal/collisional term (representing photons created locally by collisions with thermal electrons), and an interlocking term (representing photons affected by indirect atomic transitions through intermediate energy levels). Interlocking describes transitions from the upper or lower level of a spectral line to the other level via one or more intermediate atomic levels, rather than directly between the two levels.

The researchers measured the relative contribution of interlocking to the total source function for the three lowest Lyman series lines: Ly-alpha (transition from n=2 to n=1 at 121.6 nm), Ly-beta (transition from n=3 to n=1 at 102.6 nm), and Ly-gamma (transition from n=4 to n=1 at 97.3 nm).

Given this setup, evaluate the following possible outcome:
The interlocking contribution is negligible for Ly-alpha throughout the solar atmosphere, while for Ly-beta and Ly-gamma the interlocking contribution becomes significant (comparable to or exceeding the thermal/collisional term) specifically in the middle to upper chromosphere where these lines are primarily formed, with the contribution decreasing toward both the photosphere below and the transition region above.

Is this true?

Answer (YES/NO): NO